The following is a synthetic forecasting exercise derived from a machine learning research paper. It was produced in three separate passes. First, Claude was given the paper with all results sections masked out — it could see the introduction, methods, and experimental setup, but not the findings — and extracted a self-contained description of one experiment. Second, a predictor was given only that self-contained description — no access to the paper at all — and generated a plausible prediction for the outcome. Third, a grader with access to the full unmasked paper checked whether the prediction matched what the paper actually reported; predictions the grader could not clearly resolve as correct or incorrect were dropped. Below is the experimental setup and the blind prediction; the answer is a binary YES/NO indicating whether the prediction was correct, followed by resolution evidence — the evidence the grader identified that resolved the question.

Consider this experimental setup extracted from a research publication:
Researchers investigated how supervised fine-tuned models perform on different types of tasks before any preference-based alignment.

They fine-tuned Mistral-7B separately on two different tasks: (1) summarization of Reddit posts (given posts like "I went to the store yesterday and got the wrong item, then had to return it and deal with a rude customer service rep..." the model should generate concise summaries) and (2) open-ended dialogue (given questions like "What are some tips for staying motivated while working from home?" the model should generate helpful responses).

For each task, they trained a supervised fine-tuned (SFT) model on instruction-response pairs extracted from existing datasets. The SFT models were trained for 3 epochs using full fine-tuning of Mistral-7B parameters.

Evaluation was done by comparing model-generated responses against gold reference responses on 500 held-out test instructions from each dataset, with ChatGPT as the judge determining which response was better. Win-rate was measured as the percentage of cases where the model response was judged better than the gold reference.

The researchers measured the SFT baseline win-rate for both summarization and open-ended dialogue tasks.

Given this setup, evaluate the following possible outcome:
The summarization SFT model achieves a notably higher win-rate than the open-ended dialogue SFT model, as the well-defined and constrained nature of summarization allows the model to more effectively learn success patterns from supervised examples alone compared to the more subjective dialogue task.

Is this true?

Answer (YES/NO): NO